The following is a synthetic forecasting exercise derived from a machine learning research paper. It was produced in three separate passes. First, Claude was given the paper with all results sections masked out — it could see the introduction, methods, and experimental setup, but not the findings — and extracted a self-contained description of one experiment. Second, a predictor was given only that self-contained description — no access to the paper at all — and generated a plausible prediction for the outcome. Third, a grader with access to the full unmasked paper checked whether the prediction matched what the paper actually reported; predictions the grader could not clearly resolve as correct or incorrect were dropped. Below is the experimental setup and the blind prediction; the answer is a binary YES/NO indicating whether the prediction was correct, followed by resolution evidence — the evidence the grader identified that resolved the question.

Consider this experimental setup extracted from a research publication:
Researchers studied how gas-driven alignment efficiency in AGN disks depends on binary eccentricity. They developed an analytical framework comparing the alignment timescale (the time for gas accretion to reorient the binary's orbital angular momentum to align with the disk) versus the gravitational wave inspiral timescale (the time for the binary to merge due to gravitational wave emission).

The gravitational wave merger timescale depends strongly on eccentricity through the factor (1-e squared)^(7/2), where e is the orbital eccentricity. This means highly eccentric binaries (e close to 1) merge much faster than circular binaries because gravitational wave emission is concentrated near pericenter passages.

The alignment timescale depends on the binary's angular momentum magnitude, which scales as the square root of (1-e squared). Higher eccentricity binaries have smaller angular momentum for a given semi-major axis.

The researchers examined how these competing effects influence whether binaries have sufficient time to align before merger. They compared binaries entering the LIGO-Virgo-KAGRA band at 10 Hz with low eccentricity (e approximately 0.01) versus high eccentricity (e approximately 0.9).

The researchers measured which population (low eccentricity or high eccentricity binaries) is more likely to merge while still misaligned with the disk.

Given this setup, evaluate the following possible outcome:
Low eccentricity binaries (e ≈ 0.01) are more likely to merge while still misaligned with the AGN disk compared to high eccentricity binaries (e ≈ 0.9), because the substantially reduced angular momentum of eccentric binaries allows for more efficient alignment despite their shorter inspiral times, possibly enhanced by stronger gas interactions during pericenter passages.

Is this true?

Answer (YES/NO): NO